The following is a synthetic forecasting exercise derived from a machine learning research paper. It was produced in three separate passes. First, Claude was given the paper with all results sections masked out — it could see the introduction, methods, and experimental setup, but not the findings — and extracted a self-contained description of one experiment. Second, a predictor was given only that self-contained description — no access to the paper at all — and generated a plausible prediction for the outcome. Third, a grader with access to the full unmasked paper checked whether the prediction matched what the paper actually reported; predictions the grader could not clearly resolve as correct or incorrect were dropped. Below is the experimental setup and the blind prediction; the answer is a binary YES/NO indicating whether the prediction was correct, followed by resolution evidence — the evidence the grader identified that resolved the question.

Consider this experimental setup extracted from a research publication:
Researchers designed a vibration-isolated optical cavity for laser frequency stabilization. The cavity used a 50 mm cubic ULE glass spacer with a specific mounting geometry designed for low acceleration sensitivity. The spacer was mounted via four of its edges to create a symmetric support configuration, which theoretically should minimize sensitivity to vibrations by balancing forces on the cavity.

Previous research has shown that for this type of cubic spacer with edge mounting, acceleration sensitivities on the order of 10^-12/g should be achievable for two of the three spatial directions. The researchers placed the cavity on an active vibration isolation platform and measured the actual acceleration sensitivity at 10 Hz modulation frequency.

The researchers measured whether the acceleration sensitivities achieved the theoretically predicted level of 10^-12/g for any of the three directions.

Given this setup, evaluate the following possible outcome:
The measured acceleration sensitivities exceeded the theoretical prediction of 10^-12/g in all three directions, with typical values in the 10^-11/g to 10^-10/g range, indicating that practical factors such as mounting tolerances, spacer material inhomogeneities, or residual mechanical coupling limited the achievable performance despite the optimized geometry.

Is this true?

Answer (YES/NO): YES